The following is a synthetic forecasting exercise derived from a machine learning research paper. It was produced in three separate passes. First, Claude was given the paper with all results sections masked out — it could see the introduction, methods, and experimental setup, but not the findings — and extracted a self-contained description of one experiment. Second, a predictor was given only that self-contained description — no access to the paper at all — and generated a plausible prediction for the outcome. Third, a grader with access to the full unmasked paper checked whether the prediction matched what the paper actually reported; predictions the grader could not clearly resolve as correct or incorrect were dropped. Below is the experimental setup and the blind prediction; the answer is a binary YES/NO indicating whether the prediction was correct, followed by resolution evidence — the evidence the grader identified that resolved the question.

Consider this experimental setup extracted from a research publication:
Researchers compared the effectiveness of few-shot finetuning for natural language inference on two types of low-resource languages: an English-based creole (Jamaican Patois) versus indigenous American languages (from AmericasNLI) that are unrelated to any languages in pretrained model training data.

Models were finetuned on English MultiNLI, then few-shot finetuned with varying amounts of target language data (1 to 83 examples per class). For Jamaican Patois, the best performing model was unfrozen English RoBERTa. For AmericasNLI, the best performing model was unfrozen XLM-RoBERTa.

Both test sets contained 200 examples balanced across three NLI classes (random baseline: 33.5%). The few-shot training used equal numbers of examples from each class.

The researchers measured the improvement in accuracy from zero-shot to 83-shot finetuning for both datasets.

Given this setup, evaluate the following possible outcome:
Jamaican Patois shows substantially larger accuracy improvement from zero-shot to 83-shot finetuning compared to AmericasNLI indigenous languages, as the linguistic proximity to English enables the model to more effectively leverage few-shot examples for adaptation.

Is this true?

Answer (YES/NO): NO